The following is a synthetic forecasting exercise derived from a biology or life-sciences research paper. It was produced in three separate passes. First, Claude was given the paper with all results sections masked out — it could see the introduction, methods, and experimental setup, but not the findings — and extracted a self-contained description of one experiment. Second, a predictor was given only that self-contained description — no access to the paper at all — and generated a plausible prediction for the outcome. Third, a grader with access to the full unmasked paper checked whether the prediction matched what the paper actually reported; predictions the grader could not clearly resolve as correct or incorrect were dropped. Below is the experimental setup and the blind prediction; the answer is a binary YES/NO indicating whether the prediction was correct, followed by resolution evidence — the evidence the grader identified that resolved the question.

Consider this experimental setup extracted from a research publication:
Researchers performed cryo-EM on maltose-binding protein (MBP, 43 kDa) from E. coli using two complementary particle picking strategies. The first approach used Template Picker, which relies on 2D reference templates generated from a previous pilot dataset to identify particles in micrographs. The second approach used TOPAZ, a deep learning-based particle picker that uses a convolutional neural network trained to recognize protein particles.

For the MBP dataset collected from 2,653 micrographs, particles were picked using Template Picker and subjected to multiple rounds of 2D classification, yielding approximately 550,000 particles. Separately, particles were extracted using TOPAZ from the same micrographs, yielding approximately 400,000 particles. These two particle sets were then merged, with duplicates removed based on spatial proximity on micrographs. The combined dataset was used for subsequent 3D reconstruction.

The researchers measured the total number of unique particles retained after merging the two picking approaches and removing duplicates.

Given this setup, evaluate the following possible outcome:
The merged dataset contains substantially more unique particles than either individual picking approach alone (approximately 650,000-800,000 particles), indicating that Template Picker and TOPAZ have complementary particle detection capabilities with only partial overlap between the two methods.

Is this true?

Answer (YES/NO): YES